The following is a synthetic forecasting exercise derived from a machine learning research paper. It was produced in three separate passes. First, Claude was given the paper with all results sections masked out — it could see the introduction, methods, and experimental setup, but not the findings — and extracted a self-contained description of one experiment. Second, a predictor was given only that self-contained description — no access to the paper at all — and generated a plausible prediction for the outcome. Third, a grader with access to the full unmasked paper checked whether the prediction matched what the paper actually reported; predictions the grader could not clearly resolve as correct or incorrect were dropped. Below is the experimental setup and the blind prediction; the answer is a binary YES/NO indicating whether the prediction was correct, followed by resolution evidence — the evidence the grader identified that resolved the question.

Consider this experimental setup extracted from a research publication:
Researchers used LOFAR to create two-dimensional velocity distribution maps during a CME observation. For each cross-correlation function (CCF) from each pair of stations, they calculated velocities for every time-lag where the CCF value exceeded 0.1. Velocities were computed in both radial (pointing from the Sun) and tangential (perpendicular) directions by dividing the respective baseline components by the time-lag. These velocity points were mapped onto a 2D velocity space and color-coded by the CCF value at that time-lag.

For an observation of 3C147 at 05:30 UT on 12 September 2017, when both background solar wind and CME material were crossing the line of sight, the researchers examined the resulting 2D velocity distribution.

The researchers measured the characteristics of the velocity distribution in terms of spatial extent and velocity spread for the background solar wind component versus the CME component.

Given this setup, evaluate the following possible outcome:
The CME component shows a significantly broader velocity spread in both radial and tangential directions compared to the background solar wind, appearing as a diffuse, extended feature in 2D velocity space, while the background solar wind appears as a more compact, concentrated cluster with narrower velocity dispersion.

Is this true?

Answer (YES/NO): YES